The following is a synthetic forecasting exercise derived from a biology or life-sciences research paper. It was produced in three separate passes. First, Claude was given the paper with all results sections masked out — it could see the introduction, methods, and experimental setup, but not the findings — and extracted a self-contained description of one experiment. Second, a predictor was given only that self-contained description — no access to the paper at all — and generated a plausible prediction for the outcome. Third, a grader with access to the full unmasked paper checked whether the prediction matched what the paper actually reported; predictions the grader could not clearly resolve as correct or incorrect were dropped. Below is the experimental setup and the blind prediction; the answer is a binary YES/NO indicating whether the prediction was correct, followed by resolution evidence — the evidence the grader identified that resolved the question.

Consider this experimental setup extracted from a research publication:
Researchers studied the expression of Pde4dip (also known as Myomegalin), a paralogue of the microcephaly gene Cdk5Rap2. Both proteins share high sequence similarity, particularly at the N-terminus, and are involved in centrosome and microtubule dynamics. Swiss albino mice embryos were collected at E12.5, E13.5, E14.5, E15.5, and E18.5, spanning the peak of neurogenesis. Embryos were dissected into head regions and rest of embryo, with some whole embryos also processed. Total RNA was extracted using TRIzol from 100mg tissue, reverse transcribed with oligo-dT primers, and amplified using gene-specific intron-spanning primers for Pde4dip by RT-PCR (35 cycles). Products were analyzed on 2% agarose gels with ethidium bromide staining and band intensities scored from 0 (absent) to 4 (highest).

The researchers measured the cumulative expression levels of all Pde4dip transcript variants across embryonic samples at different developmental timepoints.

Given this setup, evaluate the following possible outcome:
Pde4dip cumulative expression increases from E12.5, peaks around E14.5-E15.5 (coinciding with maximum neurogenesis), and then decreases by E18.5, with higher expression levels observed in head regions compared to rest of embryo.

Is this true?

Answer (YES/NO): NO